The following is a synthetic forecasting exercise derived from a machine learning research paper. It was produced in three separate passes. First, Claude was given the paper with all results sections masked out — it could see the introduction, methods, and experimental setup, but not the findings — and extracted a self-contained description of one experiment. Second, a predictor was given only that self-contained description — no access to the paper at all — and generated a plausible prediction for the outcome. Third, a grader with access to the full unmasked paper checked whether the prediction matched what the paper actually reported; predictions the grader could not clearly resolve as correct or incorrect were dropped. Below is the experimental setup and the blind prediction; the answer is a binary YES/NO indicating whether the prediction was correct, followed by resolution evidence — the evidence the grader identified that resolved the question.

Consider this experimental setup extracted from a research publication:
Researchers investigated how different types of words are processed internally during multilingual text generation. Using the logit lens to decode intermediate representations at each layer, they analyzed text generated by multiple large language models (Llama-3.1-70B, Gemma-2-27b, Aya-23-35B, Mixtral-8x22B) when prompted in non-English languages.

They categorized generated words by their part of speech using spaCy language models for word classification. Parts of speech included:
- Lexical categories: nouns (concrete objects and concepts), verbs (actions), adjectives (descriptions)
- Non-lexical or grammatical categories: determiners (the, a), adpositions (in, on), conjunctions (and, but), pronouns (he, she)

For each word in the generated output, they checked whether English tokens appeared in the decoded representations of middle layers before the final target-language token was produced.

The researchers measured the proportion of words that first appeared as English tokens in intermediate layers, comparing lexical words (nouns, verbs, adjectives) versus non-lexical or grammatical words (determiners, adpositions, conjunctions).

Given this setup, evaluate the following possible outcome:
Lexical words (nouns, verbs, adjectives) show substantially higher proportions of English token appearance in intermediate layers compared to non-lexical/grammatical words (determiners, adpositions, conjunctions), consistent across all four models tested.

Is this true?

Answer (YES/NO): YES